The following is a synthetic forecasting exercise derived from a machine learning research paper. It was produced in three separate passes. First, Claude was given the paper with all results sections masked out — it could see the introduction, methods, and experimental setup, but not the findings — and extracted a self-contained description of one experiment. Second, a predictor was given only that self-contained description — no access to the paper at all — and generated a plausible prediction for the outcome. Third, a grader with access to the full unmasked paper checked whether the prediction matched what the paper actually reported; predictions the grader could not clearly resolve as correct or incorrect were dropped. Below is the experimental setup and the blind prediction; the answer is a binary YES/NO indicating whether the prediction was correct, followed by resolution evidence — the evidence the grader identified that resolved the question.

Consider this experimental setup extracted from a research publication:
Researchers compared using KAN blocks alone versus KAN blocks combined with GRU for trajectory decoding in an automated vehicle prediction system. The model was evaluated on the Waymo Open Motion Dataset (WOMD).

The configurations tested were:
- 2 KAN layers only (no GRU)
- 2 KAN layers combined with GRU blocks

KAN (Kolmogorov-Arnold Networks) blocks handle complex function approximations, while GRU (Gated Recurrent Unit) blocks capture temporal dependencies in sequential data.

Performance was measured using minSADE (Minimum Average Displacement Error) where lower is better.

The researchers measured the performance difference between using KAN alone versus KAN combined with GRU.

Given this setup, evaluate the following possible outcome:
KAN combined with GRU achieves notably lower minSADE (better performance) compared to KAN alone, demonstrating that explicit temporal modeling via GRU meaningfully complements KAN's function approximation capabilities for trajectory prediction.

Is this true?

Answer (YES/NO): YES